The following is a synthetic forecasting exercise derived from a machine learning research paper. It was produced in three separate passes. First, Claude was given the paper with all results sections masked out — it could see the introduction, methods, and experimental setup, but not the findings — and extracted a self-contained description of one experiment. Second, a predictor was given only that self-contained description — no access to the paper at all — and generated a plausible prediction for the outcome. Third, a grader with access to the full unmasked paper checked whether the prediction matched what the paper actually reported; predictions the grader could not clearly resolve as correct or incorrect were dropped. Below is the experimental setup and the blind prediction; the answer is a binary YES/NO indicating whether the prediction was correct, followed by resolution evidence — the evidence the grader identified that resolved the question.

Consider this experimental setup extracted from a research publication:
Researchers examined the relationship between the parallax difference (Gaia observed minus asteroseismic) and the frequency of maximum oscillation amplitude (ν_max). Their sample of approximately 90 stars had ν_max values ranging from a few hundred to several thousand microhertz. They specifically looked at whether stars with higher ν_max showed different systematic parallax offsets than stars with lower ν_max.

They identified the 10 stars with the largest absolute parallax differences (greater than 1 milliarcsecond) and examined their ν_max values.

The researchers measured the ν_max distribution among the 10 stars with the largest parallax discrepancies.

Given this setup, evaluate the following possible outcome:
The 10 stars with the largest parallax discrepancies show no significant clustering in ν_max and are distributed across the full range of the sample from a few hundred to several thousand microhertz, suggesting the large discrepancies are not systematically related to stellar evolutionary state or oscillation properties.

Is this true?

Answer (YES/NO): NO